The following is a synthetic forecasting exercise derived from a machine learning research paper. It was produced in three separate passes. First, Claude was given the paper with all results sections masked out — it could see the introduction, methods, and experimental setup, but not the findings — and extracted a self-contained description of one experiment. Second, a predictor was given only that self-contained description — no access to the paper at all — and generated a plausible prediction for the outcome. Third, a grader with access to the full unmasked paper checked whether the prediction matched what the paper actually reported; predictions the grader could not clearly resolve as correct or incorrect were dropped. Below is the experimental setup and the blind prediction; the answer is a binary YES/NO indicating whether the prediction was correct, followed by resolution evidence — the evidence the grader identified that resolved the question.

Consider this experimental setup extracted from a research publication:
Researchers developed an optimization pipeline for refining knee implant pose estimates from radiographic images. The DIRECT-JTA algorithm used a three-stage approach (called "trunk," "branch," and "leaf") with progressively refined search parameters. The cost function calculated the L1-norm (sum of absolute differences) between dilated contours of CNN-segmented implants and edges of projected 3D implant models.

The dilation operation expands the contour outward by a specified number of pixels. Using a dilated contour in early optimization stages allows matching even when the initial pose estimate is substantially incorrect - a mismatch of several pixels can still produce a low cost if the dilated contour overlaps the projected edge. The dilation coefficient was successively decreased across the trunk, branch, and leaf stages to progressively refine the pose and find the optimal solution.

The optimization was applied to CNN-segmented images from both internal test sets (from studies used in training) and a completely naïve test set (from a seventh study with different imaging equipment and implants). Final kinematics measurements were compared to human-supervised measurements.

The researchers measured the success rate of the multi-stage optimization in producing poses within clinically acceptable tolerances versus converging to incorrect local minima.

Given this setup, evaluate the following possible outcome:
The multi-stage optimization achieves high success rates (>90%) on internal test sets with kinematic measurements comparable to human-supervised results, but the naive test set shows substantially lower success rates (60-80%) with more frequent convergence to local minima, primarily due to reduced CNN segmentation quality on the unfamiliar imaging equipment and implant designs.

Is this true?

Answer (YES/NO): NO